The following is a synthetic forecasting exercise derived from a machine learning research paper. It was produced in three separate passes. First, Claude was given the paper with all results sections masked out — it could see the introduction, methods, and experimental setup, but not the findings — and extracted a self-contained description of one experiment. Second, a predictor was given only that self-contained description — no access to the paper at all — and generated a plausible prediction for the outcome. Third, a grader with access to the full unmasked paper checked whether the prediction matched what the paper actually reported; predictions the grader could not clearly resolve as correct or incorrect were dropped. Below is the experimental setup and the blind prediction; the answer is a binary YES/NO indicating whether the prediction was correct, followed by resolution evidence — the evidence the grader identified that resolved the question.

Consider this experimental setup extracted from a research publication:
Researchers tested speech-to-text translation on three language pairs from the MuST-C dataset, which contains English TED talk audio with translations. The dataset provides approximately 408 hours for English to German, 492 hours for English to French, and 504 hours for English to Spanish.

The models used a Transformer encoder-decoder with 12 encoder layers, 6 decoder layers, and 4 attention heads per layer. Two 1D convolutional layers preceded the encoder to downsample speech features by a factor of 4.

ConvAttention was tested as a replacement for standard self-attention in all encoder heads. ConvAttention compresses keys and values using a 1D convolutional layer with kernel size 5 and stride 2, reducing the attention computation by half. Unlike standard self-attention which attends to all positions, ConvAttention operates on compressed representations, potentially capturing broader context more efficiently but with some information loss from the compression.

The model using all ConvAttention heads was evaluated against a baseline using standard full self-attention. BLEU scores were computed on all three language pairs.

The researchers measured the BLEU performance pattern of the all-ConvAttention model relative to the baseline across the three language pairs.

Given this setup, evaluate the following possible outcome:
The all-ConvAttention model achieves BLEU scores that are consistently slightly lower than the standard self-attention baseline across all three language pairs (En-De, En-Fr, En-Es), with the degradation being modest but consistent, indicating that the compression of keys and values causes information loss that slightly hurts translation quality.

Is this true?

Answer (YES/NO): NO